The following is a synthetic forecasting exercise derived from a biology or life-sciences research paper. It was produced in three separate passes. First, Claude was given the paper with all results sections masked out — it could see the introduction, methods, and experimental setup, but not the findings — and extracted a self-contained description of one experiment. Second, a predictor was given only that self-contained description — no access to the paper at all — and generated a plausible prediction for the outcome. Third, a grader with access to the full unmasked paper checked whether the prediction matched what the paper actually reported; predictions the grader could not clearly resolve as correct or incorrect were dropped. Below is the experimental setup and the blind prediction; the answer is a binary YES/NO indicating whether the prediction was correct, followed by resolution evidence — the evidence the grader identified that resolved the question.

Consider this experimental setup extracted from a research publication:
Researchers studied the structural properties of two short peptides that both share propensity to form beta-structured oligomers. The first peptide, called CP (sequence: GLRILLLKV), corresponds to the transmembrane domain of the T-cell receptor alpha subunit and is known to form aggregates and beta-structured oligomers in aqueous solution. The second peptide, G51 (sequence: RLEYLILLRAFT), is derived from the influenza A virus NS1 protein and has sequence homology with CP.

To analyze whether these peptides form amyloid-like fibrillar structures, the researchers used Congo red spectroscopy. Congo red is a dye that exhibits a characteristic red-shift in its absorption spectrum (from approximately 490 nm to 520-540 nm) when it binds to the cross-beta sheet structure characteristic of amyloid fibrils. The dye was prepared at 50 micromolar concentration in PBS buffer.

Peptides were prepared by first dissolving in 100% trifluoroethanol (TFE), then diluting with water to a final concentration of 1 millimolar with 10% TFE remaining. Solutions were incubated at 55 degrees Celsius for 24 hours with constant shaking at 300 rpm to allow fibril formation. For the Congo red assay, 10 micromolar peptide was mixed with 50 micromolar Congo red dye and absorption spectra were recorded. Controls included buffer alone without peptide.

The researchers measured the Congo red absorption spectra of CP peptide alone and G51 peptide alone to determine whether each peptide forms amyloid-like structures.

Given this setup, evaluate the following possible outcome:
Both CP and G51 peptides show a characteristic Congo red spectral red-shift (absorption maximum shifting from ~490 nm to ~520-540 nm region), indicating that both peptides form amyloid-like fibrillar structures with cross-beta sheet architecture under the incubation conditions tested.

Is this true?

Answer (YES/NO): YES